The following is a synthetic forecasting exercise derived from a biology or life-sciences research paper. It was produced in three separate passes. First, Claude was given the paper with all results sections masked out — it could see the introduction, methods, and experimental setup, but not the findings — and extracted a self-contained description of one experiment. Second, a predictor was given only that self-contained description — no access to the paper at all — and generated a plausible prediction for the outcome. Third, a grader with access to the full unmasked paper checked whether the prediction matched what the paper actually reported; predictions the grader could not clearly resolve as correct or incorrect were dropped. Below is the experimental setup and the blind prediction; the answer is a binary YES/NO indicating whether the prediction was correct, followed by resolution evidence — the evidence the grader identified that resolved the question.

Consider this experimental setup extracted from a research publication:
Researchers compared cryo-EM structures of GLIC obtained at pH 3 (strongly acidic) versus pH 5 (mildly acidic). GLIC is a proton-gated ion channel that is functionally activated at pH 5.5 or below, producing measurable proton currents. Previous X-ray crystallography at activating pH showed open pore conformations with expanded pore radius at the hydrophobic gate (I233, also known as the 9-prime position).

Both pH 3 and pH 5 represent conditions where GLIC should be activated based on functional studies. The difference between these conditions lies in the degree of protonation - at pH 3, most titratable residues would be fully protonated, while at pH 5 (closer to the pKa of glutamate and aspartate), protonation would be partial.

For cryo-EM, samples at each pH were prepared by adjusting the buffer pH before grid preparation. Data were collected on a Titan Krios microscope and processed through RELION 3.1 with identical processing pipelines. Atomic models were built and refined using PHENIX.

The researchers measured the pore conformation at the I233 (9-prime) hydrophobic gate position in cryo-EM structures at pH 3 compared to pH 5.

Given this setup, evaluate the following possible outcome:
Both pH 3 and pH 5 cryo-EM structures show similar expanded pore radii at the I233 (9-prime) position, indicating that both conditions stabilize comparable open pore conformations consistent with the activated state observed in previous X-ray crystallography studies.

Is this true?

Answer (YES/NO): NO